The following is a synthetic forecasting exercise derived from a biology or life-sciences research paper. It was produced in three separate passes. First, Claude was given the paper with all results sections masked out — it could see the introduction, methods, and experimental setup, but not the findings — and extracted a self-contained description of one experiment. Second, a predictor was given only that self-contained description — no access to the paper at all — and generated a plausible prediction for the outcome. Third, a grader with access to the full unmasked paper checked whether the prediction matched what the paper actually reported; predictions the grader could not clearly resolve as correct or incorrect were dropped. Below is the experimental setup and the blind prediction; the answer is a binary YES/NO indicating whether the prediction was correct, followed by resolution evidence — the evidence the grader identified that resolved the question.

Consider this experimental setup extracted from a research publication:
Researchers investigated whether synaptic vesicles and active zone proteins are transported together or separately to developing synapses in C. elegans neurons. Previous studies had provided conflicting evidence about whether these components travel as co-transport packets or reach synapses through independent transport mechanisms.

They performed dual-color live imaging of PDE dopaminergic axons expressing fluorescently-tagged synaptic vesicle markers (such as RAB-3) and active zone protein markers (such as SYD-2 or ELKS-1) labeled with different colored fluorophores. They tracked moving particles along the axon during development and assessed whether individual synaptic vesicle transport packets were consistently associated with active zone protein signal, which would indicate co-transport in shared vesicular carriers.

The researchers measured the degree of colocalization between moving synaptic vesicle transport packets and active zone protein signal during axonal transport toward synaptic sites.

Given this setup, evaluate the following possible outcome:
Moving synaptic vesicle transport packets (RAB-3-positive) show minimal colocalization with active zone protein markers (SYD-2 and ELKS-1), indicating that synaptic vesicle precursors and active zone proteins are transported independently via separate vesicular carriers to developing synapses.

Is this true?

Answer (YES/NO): YES